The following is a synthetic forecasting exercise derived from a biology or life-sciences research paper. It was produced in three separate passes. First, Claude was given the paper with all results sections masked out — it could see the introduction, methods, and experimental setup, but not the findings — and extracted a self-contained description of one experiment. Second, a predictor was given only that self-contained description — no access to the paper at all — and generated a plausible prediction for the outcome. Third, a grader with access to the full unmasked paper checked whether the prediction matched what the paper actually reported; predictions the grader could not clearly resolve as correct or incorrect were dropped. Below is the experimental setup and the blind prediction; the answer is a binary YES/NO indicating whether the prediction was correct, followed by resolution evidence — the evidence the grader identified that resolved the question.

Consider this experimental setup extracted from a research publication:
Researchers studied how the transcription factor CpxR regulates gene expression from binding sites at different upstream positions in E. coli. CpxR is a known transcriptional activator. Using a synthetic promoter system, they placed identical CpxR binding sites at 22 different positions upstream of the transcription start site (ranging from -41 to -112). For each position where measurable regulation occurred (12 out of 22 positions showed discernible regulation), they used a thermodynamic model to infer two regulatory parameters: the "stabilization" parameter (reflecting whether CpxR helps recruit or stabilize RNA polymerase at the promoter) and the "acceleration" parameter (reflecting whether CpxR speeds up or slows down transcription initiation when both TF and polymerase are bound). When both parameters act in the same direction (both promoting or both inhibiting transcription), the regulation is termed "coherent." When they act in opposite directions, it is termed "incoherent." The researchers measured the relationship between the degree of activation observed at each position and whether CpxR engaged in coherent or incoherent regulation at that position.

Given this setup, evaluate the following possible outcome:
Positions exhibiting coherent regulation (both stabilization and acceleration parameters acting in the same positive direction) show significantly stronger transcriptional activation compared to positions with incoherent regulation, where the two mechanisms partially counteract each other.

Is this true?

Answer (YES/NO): YES